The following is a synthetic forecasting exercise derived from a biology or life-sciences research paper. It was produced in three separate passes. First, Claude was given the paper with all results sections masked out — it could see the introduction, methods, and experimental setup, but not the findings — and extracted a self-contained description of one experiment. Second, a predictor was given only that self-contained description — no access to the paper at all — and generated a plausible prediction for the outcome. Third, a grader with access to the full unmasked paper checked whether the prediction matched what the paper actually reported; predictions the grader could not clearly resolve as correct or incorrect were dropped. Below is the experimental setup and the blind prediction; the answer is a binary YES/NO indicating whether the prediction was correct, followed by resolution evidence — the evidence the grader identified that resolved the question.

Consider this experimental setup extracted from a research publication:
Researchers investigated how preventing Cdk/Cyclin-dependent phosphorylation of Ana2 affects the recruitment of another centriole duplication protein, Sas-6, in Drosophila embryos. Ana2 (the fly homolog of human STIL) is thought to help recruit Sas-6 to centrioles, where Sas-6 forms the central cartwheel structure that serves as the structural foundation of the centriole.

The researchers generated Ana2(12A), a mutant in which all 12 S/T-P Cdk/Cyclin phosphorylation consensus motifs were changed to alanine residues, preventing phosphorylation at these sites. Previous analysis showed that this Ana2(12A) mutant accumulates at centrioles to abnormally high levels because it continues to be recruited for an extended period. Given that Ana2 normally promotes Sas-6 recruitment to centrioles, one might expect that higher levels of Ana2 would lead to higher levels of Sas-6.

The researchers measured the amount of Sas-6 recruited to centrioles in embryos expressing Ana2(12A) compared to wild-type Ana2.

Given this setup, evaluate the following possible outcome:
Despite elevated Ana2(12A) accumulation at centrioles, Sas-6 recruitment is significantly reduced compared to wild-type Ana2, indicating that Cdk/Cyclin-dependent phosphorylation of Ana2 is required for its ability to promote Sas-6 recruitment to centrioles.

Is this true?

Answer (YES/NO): YES